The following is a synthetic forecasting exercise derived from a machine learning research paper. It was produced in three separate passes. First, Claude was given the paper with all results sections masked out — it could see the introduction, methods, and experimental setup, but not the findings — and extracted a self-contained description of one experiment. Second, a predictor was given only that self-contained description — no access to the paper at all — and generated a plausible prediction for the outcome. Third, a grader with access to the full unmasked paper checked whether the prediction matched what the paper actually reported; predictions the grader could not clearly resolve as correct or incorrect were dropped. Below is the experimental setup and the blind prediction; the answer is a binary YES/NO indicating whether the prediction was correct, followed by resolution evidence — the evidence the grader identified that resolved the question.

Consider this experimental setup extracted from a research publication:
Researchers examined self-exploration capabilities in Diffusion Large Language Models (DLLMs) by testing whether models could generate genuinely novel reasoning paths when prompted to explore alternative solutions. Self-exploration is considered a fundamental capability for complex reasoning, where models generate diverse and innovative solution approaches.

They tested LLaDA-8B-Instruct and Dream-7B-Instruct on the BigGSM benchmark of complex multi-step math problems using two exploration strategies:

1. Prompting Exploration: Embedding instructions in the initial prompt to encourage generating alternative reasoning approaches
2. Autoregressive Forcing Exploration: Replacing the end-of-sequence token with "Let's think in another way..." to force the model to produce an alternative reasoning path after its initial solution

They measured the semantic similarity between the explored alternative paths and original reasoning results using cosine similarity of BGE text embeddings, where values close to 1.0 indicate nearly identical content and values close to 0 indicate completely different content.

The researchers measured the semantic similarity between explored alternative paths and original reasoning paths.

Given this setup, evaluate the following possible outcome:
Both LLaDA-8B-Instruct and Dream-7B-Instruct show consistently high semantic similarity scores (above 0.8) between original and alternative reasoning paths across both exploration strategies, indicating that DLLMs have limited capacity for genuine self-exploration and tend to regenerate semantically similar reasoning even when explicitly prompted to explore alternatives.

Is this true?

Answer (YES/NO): YES